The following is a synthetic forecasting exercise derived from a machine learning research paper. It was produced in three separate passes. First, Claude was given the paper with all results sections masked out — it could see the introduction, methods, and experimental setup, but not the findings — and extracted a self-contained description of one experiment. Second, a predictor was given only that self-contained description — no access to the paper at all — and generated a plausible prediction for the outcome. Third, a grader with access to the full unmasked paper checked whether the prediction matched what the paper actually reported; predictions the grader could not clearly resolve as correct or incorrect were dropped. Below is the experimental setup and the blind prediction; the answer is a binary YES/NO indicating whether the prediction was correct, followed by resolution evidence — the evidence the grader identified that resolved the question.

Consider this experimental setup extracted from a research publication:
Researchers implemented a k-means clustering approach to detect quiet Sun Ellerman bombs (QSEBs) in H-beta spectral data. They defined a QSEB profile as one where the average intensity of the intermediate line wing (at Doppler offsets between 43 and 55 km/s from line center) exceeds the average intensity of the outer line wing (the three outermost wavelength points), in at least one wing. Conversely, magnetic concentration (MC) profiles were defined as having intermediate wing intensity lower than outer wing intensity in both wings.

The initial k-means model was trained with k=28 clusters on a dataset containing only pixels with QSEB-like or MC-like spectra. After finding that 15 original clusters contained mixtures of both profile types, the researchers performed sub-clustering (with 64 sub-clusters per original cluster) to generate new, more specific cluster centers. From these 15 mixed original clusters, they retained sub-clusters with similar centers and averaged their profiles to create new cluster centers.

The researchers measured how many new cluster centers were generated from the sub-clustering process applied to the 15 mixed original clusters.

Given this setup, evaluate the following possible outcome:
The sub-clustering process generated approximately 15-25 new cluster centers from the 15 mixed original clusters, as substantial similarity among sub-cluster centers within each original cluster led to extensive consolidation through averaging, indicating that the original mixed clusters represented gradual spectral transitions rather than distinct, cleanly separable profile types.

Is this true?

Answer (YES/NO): NO